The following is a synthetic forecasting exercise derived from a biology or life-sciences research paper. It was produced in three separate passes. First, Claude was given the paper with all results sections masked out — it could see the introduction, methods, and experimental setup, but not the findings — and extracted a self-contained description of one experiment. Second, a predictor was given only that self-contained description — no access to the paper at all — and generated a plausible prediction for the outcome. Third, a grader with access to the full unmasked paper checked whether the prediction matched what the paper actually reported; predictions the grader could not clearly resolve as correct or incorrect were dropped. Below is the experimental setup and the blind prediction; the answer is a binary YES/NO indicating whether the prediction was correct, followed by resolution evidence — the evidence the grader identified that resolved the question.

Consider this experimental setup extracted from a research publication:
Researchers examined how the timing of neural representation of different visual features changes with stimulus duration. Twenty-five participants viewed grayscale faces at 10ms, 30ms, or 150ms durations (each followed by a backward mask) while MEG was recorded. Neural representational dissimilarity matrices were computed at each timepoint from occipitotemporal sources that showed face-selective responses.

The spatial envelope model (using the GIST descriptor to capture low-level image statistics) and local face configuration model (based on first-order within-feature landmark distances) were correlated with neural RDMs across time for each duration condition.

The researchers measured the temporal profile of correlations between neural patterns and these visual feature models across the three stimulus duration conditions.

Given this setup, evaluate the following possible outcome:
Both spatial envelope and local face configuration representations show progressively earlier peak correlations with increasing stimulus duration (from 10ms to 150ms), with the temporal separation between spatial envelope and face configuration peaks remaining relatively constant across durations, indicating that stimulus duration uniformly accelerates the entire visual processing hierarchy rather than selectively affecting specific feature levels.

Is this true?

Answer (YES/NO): NO